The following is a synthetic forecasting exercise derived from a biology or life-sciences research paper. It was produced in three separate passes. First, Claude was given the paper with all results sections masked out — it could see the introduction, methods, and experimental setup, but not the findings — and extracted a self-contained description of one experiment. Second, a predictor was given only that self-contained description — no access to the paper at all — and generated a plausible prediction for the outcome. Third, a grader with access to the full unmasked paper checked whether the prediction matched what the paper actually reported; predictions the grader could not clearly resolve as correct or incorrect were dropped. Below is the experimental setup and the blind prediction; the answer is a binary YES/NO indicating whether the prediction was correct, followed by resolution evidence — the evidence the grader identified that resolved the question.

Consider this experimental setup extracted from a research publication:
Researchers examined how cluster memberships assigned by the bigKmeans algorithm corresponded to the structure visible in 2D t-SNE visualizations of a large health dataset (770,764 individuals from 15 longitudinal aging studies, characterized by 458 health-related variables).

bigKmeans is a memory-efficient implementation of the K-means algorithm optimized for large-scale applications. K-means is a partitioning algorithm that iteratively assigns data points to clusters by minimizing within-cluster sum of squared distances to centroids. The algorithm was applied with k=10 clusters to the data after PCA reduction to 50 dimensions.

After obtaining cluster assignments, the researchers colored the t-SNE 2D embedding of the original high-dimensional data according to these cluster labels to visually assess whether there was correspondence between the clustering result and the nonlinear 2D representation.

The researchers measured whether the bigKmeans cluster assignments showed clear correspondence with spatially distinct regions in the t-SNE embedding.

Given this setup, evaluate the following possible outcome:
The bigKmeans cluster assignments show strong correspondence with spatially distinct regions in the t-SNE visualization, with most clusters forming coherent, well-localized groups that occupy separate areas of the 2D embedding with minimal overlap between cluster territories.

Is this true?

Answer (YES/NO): YES